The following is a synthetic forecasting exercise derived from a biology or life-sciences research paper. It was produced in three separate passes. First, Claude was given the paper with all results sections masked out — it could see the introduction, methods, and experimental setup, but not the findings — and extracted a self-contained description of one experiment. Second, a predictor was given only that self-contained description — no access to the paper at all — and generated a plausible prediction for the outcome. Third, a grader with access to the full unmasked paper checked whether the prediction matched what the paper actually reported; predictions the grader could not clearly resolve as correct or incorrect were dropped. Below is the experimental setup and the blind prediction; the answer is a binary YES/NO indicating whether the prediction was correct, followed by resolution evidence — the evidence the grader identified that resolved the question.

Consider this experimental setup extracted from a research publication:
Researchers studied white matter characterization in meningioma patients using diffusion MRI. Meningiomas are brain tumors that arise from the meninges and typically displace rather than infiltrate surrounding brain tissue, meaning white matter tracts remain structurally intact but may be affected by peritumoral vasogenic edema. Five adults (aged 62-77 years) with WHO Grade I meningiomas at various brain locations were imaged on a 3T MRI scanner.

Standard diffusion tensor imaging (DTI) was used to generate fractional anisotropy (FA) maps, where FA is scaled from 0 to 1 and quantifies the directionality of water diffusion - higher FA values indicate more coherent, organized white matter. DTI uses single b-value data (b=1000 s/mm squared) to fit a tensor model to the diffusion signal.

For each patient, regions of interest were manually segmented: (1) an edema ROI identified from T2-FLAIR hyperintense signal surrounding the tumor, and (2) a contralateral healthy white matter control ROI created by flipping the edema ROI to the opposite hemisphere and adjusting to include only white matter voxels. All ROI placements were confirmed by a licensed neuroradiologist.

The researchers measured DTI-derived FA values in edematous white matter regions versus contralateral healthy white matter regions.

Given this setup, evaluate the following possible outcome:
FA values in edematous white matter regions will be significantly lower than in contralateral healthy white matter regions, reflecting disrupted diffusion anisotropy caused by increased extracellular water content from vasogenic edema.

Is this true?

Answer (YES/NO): YES